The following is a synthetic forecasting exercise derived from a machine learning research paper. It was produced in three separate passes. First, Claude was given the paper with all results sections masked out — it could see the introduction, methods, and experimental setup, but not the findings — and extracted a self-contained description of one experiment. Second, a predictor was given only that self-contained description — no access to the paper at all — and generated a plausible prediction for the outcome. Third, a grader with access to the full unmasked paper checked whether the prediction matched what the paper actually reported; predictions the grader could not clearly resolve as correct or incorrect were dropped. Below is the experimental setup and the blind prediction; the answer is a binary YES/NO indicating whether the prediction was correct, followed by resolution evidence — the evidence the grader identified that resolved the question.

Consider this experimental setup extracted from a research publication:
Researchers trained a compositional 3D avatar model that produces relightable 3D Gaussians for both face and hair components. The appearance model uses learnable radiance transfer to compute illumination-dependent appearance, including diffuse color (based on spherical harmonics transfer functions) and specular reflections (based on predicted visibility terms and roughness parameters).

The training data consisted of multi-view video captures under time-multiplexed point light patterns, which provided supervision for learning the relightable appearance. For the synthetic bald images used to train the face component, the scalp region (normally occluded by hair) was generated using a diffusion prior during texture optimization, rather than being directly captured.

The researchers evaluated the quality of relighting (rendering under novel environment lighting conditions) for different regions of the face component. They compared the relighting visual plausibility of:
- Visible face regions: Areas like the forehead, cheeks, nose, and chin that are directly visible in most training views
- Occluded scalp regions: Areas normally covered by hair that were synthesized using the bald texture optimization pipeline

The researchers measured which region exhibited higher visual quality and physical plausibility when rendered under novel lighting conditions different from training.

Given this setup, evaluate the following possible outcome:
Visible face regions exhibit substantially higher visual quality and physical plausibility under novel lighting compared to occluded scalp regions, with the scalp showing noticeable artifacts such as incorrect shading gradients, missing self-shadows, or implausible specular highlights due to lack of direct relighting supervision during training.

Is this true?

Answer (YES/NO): YES